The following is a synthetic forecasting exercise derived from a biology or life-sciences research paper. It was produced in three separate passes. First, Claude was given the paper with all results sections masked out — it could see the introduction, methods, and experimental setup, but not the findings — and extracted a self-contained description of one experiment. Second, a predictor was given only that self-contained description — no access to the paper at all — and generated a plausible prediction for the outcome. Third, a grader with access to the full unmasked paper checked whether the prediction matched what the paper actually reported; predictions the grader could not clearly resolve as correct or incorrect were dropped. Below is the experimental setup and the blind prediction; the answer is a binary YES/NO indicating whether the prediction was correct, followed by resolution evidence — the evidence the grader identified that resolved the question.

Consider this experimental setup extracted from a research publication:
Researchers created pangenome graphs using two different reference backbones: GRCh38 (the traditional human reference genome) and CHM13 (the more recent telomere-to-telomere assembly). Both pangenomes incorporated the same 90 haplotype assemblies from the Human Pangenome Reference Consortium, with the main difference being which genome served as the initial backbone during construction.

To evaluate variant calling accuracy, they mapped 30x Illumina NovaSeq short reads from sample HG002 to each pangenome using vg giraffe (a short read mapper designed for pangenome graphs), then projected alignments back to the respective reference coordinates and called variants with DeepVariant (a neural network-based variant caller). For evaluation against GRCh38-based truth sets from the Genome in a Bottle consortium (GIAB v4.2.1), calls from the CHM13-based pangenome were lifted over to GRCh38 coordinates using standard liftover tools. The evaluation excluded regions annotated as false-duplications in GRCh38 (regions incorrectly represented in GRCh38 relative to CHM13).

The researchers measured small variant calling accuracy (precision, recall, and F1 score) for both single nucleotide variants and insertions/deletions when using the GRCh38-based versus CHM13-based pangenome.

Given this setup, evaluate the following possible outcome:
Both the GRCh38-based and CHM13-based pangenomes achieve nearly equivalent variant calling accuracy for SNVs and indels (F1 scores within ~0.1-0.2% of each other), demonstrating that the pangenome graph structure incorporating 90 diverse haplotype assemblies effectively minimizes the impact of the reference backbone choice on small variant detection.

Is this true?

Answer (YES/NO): YES